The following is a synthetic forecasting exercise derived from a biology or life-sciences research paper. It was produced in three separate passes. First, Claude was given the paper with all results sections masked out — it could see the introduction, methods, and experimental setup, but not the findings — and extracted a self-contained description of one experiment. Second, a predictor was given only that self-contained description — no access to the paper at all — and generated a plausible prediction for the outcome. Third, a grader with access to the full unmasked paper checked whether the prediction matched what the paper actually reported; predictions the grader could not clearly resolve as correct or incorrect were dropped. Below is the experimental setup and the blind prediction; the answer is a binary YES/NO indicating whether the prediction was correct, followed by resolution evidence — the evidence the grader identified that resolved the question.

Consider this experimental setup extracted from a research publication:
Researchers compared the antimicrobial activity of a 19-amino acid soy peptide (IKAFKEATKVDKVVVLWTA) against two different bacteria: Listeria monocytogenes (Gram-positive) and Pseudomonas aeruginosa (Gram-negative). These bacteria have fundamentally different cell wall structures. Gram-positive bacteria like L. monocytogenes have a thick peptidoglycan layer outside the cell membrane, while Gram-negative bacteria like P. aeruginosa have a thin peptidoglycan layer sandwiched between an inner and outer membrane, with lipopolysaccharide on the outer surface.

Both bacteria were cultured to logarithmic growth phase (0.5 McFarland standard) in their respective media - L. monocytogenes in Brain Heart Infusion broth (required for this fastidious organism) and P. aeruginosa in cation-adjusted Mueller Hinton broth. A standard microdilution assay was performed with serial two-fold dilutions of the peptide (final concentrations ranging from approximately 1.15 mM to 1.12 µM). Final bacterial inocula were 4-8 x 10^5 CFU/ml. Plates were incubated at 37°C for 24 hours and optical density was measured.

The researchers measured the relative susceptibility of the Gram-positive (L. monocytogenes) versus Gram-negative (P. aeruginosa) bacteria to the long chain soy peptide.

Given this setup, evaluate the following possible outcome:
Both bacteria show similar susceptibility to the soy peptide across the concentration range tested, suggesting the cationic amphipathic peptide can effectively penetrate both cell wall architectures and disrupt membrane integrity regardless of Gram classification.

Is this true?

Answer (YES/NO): YES